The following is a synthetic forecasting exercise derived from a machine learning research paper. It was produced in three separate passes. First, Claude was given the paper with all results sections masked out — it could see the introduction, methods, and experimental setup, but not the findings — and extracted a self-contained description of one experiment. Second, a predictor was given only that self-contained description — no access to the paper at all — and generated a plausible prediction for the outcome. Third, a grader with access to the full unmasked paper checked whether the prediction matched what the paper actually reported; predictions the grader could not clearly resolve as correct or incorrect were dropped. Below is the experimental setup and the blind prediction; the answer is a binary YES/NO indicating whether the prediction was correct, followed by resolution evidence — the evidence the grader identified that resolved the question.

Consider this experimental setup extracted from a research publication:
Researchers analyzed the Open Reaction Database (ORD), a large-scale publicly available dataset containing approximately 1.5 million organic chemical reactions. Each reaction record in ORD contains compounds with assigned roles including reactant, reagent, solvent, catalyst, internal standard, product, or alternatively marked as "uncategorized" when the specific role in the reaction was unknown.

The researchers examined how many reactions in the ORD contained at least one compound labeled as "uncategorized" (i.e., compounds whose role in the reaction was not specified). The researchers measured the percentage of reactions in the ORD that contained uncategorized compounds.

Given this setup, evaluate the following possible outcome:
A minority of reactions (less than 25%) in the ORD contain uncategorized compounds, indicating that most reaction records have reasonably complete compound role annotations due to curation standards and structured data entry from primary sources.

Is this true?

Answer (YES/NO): NO